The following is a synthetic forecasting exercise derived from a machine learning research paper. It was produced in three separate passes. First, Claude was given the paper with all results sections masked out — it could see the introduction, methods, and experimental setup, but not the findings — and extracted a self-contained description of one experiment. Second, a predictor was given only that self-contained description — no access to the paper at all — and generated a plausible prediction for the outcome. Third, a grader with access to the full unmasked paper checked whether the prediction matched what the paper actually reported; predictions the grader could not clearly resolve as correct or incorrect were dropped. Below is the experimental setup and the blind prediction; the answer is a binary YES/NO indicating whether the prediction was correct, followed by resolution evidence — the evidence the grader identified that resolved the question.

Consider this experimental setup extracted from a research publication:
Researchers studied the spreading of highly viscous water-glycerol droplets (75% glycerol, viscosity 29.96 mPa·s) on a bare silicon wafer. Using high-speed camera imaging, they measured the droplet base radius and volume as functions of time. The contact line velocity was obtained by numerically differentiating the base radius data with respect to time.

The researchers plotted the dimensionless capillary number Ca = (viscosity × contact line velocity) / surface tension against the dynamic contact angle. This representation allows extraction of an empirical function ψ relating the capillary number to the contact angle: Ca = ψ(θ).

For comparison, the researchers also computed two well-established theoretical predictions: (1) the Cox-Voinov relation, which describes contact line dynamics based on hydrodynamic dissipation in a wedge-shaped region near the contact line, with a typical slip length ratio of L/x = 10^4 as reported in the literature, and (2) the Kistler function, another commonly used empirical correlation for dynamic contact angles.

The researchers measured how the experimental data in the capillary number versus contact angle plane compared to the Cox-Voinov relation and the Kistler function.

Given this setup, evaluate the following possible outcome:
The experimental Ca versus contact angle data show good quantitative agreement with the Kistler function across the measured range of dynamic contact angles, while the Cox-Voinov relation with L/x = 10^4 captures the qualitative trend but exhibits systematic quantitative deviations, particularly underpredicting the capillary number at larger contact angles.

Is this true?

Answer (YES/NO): NO